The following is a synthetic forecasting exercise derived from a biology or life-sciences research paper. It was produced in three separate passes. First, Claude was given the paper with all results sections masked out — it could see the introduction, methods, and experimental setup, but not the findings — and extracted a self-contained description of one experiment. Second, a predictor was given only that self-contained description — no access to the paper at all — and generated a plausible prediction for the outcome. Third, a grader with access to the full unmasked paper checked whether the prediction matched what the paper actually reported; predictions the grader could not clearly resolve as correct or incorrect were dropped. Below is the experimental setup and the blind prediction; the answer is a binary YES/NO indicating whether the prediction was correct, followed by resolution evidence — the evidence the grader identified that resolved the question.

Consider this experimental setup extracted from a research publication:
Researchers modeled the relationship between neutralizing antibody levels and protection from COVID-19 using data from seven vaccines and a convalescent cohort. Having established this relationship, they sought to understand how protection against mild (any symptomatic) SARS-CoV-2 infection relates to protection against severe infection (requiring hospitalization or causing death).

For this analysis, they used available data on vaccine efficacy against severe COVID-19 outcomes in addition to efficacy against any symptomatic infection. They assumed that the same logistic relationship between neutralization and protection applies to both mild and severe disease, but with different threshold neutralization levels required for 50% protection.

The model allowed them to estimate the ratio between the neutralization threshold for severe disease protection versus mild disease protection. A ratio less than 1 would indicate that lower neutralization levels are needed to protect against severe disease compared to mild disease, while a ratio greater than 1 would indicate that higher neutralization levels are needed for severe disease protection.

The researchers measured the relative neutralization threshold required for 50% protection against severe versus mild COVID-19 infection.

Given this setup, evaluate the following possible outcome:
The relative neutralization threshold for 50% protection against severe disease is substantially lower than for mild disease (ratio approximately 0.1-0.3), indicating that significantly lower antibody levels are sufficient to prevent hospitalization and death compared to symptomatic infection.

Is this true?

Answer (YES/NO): YES